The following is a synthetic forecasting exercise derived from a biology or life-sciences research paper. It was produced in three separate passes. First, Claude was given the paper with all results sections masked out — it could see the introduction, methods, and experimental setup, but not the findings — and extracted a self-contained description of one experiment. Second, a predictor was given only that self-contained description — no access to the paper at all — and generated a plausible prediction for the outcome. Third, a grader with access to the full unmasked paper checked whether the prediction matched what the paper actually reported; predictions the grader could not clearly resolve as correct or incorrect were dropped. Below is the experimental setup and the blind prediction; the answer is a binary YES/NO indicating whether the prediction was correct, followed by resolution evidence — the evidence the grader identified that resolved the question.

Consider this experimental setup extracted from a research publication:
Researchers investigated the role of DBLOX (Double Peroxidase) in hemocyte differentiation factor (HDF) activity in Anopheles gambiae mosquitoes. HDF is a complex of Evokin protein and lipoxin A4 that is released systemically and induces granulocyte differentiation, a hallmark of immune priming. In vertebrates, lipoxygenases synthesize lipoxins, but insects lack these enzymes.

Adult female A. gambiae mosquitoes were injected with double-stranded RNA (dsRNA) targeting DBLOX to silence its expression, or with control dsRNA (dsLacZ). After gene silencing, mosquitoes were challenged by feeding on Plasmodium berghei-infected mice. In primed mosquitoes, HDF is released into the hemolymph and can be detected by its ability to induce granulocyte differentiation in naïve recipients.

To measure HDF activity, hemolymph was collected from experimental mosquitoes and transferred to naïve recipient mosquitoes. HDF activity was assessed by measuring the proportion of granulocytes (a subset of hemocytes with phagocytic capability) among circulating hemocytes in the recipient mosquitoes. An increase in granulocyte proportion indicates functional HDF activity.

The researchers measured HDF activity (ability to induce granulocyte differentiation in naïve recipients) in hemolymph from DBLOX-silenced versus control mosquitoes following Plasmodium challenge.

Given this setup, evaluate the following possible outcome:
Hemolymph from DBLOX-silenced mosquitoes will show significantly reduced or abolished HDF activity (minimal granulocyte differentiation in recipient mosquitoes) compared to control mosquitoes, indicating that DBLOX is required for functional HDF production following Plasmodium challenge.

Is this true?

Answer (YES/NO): YES